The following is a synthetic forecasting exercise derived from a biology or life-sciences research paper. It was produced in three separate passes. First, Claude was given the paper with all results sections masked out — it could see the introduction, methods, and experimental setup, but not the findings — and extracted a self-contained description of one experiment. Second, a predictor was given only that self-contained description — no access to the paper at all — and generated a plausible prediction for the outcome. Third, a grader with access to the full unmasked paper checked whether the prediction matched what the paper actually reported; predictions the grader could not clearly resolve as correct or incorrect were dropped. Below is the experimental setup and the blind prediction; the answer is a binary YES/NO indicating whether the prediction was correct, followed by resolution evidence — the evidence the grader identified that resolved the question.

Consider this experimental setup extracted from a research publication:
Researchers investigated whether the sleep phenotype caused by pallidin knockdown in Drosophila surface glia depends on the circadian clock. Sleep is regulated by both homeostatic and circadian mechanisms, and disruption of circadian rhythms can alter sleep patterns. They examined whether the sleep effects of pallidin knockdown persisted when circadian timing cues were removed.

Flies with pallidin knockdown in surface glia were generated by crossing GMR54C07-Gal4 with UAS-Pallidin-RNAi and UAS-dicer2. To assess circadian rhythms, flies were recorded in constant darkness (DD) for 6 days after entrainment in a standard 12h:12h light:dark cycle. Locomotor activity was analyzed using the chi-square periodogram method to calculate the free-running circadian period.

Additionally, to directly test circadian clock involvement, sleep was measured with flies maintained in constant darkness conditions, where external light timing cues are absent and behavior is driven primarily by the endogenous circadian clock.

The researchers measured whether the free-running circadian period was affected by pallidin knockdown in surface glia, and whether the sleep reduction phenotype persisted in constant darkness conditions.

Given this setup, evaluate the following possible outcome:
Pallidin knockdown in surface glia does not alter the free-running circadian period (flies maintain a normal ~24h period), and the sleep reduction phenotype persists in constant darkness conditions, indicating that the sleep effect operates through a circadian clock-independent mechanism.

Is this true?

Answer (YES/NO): NO